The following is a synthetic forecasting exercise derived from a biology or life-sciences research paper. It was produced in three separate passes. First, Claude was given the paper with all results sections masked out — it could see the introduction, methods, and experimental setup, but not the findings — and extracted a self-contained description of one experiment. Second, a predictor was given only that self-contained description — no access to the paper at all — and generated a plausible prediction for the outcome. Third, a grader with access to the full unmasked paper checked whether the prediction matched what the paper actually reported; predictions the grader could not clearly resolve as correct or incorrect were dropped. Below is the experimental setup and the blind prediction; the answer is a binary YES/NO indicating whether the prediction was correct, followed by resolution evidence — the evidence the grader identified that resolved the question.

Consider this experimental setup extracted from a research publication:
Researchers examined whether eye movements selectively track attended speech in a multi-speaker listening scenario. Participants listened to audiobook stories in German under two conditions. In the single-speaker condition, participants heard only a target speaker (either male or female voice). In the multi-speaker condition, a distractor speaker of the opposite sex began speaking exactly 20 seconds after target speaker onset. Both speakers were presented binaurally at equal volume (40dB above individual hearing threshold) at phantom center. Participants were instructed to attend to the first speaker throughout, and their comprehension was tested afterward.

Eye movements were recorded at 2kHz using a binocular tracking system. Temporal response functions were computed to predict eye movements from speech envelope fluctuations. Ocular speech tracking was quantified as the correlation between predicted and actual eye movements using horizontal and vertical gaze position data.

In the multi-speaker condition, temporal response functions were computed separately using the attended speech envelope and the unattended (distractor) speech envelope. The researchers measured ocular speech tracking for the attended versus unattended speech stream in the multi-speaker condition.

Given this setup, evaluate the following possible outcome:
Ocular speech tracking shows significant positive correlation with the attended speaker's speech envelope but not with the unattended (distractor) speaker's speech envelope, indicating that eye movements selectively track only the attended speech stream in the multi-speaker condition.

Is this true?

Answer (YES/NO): NO